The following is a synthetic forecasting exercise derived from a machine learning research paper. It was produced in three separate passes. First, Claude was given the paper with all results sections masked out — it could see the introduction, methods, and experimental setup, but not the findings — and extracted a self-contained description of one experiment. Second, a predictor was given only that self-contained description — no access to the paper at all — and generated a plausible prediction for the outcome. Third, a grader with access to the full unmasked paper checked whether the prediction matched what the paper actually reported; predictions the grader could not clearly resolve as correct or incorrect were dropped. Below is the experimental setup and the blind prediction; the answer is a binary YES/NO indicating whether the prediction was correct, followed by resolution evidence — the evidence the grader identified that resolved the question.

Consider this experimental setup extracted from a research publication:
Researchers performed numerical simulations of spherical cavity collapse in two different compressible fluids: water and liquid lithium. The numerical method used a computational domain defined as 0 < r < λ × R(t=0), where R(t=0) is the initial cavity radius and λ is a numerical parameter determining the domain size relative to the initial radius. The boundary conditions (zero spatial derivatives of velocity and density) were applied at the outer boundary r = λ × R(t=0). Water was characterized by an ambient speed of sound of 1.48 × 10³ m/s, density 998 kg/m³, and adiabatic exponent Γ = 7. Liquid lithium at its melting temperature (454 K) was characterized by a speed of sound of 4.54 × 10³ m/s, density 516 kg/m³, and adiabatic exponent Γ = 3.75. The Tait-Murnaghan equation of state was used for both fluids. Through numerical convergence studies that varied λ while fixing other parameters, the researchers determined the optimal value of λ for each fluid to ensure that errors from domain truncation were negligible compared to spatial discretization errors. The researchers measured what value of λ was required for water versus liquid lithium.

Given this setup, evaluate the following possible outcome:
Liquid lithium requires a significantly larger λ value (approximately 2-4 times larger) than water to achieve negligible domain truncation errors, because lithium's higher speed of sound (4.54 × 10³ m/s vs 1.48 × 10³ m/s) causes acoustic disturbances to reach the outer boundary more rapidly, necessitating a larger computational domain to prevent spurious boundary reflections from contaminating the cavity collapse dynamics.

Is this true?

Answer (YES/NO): YES